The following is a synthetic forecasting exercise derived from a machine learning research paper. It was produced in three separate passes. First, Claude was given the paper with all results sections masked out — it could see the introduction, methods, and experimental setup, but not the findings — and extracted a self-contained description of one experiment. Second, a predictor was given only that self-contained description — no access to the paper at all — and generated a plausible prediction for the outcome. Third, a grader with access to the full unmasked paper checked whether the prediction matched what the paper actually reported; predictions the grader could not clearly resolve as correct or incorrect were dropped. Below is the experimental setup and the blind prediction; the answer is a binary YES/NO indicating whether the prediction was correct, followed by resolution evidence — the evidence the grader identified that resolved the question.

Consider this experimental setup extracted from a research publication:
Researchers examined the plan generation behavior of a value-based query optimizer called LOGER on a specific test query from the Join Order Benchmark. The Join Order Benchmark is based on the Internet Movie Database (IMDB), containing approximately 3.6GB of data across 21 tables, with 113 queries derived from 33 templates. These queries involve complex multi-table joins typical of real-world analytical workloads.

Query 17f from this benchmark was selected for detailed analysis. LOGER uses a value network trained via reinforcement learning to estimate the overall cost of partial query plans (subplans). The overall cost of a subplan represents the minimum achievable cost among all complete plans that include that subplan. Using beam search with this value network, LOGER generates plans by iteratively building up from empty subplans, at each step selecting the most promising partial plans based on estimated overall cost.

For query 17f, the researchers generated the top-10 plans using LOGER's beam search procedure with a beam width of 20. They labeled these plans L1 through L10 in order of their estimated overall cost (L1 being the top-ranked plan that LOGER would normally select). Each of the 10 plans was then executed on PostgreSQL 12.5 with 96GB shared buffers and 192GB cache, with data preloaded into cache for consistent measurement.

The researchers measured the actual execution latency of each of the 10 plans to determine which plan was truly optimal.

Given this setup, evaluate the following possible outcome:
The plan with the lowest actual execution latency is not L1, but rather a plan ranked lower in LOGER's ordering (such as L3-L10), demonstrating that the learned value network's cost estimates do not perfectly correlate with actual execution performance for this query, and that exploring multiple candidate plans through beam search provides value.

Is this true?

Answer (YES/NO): YES